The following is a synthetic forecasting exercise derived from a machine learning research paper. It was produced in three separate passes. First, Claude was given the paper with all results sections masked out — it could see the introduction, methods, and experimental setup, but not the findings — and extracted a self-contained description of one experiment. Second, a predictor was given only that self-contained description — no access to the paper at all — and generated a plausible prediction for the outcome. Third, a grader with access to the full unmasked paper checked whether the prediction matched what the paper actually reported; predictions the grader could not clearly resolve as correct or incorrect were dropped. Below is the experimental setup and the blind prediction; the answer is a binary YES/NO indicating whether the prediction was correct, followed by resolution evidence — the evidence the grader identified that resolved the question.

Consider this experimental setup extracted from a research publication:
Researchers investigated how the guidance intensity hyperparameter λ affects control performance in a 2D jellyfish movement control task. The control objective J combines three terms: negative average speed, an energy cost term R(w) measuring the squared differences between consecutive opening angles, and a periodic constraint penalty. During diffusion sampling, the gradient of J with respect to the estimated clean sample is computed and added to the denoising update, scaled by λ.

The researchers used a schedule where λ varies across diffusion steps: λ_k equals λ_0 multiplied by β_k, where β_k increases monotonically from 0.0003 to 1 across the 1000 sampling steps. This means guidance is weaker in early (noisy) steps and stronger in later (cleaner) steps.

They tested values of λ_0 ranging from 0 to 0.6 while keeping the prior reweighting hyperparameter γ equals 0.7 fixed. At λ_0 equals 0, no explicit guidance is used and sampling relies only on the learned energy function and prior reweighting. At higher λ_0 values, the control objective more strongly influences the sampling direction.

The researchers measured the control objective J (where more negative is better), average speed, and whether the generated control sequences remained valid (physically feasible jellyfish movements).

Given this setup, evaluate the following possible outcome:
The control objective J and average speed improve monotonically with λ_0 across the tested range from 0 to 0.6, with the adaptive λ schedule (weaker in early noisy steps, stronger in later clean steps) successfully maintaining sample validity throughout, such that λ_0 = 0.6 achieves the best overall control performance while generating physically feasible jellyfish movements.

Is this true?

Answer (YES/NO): NO